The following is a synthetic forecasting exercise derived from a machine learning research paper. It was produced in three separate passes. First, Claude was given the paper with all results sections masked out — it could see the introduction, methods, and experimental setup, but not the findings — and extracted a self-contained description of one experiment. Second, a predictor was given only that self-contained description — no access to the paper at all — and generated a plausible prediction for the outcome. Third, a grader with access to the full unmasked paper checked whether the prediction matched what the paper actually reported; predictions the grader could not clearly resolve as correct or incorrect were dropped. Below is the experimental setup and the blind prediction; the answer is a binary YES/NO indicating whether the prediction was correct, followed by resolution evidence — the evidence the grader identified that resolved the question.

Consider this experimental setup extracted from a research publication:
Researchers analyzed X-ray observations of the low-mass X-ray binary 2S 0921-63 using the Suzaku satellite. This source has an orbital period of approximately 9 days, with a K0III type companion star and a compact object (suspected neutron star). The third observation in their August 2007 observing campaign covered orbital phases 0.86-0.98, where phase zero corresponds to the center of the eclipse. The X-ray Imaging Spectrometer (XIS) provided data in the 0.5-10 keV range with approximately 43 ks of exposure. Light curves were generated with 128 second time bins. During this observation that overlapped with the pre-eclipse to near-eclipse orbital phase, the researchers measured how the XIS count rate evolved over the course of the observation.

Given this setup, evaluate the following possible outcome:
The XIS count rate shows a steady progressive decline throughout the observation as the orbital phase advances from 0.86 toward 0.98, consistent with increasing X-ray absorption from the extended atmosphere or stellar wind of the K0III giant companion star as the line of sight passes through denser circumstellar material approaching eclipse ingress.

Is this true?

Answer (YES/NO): NO